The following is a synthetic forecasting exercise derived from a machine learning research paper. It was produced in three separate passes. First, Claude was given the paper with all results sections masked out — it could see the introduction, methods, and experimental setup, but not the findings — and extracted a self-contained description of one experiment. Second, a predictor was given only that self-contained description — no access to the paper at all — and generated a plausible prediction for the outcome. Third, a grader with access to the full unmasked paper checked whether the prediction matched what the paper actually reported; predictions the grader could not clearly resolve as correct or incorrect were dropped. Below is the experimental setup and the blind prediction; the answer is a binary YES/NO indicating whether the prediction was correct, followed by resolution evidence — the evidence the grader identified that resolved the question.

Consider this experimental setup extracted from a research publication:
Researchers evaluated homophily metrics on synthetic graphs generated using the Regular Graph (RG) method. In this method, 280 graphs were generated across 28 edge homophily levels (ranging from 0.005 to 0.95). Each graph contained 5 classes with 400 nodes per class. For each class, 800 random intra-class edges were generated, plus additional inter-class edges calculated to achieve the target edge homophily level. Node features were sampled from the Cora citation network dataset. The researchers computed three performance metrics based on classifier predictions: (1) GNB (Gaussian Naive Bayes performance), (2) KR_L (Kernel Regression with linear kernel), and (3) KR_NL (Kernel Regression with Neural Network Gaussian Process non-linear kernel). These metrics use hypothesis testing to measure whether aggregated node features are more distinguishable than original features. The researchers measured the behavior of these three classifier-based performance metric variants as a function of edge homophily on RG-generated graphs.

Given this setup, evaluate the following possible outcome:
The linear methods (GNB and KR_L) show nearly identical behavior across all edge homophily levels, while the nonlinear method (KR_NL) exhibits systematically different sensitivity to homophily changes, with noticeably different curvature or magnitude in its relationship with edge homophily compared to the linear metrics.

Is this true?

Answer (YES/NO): NO